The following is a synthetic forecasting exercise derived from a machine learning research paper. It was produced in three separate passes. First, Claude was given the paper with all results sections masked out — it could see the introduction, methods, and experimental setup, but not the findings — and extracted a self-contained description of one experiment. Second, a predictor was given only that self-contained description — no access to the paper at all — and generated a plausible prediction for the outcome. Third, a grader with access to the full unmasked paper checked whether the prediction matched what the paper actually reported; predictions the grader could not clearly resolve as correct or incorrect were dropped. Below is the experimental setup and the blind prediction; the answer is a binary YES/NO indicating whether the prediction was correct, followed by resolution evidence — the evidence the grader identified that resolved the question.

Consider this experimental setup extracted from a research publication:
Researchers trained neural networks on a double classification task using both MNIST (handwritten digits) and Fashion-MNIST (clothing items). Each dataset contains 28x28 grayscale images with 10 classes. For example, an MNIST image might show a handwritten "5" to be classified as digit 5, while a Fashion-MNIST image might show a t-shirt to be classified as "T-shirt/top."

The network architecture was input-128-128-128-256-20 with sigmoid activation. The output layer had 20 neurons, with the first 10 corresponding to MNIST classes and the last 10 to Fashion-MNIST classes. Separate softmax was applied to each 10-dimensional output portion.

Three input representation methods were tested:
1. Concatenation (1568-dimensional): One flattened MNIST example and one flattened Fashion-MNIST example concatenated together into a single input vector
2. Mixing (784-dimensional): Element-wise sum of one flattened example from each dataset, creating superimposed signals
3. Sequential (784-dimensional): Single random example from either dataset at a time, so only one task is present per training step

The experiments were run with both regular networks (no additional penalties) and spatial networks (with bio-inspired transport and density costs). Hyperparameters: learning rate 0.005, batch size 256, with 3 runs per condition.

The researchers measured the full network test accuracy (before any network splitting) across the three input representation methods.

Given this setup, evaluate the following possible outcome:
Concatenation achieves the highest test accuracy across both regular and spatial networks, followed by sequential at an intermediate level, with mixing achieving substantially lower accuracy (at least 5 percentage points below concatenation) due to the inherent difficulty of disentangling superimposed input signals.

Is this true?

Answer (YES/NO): NO